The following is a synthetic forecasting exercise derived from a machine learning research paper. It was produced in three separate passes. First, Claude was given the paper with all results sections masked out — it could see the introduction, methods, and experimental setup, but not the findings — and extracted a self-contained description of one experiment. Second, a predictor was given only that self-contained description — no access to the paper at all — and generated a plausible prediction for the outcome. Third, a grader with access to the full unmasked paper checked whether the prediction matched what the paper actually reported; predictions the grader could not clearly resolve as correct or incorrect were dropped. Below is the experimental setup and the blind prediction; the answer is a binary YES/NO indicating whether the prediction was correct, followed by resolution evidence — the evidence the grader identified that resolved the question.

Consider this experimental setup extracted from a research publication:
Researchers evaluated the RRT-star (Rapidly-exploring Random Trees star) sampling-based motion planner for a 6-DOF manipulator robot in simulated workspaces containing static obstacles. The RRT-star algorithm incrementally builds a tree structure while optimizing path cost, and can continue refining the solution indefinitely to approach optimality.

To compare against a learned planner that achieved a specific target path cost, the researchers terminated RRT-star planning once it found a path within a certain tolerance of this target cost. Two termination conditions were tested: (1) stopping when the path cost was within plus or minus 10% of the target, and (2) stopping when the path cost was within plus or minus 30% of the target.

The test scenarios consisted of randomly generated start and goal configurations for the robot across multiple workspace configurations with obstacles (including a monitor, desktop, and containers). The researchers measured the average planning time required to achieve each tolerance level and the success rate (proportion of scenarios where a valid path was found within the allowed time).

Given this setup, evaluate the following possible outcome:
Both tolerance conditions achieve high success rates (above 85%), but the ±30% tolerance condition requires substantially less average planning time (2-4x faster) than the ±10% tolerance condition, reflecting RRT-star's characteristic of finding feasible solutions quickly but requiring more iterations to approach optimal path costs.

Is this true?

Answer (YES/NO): NO